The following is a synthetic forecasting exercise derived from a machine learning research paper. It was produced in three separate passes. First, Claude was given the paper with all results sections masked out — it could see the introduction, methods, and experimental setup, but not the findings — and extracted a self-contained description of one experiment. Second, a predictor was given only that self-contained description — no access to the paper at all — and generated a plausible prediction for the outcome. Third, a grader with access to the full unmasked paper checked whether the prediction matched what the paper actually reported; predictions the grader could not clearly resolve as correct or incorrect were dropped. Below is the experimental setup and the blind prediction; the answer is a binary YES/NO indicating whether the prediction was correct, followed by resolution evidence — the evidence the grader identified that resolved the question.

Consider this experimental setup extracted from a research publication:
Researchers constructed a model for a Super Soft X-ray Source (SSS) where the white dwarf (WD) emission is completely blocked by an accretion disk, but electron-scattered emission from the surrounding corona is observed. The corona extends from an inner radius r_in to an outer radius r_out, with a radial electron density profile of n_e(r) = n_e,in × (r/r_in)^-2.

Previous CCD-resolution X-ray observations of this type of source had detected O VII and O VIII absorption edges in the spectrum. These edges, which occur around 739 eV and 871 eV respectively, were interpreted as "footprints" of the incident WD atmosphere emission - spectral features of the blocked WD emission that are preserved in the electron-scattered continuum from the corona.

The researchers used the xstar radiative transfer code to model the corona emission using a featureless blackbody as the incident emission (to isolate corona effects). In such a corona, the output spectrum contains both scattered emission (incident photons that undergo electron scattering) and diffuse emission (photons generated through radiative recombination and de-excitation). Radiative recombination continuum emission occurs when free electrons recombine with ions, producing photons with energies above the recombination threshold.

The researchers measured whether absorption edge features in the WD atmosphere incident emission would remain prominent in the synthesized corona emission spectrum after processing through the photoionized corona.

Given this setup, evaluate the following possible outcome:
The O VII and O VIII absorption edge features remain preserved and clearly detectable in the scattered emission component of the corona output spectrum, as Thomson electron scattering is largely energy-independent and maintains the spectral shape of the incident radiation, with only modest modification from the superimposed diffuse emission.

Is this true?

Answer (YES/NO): NO